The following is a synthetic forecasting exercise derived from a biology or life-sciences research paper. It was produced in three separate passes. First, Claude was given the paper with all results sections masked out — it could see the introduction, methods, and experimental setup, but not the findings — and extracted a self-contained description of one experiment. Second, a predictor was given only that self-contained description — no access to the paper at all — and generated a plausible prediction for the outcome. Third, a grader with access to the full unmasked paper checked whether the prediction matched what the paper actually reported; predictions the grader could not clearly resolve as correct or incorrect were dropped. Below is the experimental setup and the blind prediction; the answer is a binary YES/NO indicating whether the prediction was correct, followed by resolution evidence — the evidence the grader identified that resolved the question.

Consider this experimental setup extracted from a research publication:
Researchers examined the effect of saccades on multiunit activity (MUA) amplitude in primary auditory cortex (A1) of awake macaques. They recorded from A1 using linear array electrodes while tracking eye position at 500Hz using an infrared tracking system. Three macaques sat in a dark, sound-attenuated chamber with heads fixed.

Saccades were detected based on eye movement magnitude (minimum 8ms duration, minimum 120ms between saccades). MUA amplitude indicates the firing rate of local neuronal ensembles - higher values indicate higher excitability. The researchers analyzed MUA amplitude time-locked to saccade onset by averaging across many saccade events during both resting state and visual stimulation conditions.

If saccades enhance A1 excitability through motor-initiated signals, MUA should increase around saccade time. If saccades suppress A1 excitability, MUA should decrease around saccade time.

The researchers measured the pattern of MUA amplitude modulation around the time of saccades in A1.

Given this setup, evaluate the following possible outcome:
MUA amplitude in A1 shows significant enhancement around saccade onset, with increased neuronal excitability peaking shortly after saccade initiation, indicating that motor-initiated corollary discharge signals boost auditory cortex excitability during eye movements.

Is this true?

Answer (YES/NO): NO